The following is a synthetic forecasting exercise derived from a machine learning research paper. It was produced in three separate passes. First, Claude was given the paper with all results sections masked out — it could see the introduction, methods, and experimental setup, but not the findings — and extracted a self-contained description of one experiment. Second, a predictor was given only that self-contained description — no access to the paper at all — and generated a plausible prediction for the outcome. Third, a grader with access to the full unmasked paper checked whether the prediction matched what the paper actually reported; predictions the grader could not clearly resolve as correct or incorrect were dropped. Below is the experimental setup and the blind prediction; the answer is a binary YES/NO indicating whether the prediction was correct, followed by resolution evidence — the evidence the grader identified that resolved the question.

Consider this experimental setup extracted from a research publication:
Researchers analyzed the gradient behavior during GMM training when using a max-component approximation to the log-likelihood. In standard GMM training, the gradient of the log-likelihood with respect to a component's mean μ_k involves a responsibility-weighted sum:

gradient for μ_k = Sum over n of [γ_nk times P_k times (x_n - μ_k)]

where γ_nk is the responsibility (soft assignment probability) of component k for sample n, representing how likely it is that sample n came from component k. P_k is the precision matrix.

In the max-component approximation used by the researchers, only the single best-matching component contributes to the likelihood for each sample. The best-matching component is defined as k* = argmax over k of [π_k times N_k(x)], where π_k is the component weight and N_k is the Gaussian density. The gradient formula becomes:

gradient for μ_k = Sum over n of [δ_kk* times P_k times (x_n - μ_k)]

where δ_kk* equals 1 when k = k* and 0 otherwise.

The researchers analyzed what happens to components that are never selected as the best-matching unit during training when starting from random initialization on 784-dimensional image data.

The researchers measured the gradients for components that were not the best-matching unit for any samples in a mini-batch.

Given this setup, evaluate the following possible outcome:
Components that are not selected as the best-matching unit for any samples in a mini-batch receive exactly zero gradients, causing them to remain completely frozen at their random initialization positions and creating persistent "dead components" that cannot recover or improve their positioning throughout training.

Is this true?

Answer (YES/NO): YES